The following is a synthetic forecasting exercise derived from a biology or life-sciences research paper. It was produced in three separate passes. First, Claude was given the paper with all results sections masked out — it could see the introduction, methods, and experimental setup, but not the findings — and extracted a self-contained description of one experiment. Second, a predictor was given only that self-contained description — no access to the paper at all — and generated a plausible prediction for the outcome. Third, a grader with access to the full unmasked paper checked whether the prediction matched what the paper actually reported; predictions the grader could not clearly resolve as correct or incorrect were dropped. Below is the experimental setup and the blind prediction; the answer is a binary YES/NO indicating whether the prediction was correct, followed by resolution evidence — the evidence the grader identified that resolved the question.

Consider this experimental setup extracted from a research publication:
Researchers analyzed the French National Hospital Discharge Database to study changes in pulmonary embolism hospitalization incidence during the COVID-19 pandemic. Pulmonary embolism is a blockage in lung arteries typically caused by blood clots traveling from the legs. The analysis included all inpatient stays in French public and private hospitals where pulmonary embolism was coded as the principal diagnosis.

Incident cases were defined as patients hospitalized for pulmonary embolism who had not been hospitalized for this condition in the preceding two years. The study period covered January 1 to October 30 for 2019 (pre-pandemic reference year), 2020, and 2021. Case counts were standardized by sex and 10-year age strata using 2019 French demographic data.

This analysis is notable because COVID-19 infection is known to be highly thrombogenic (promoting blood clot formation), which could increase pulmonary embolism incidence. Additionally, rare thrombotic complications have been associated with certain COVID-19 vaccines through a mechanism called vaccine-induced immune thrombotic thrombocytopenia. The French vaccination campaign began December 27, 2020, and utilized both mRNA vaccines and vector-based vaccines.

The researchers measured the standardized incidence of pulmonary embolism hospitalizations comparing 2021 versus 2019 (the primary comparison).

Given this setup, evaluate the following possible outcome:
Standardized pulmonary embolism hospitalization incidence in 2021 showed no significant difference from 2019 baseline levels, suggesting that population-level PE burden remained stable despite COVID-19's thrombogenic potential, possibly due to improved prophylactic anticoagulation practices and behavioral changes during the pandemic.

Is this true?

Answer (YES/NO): NO